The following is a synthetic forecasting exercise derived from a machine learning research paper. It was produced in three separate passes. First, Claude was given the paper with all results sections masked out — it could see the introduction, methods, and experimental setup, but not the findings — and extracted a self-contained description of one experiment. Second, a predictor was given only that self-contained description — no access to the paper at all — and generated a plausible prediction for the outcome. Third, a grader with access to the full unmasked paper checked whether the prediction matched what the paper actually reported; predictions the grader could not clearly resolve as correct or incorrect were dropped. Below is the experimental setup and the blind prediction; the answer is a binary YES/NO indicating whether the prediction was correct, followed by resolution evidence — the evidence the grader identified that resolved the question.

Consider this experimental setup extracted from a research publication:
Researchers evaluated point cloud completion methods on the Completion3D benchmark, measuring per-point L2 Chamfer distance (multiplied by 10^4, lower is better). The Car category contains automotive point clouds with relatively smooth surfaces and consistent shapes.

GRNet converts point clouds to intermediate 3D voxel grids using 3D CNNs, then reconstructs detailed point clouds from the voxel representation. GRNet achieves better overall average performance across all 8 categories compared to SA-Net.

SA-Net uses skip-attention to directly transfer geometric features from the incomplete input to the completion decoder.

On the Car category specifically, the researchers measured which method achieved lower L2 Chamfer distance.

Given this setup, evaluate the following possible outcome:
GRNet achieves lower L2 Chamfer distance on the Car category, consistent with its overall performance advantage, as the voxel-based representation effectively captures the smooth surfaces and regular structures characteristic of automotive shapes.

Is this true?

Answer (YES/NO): NO